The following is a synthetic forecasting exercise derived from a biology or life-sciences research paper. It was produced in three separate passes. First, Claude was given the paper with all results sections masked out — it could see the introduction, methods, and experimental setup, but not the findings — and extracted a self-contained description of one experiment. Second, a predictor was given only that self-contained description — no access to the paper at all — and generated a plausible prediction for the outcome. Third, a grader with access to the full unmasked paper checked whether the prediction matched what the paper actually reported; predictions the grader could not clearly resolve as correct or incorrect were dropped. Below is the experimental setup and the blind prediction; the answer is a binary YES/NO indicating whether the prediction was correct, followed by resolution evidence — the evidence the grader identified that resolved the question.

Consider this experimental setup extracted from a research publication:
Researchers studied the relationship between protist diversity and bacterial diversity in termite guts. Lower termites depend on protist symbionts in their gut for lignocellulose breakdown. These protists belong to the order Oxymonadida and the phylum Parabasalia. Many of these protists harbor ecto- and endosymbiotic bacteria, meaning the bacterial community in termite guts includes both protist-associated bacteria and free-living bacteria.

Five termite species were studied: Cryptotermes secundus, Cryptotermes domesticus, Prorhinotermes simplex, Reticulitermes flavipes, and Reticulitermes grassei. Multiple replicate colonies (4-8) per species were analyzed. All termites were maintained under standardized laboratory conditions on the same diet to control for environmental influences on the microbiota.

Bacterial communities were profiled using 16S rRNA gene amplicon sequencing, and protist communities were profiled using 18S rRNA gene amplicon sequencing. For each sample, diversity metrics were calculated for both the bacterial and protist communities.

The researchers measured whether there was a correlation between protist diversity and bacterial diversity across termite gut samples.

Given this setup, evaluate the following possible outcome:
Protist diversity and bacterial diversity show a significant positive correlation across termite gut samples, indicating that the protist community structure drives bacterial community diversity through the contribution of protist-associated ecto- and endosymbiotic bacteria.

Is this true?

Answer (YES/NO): YES